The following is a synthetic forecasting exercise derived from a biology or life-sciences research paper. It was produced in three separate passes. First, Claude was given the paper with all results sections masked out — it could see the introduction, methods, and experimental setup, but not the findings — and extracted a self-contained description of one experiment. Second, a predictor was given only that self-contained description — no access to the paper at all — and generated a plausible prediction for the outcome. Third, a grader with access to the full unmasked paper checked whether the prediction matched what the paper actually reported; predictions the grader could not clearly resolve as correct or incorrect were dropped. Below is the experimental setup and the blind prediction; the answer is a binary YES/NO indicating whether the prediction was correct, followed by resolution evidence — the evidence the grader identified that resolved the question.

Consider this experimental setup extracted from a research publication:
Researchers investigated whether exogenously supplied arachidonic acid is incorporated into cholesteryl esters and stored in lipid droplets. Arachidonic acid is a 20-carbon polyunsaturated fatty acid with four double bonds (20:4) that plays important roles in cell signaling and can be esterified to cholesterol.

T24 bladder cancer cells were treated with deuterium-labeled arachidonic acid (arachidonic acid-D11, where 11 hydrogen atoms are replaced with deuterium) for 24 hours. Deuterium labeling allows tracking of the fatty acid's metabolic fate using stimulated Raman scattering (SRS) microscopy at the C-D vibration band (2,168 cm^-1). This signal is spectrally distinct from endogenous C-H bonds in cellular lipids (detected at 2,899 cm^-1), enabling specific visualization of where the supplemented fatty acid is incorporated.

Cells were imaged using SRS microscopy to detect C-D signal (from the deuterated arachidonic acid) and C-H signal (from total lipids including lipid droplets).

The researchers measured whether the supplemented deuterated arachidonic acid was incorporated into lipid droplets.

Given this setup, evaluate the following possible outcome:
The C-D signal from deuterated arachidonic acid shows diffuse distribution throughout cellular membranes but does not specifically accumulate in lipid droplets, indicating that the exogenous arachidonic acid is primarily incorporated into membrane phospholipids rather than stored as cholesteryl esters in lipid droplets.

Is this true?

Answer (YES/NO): NO